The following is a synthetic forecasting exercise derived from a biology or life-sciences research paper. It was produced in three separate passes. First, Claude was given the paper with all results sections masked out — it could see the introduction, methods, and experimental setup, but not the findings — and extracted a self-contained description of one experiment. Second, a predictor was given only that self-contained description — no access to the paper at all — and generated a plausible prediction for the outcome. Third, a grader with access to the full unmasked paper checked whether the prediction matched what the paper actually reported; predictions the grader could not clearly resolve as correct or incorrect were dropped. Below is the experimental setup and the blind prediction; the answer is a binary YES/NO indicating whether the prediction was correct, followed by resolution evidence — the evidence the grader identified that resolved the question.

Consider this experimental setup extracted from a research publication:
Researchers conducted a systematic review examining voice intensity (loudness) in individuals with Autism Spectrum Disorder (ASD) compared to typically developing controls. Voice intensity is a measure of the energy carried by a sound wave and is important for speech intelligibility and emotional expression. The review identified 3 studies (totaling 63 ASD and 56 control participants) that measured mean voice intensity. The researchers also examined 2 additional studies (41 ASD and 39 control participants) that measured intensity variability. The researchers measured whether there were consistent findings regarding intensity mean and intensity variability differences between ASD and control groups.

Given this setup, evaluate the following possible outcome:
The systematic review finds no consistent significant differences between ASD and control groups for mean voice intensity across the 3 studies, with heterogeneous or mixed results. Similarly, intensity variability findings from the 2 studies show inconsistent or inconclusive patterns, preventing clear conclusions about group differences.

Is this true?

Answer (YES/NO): YES